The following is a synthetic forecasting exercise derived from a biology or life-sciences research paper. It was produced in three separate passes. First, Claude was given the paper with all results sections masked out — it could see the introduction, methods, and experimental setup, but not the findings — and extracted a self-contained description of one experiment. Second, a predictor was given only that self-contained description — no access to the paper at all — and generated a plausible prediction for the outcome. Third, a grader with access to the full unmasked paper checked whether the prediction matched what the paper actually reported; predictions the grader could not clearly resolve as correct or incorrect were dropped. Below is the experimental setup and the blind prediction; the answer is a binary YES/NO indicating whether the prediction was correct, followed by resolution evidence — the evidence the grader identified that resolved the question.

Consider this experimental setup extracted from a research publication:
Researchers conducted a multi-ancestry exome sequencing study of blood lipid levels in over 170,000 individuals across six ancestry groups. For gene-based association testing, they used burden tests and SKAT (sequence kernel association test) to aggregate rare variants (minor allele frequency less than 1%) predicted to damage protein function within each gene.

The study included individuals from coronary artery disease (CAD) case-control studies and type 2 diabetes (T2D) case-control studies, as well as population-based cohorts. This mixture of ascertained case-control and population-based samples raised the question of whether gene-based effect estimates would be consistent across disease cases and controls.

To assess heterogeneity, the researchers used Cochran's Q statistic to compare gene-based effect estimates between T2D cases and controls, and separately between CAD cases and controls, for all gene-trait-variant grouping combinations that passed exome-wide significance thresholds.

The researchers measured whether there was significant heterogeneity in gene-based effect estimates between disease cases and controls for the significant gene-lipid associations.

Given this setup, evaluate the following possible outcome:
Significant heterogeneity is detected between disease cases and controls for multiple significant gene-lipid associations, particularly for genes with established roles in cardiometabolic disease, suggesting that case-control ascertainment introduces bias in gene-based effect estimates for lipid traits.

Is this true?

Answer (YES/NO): NO